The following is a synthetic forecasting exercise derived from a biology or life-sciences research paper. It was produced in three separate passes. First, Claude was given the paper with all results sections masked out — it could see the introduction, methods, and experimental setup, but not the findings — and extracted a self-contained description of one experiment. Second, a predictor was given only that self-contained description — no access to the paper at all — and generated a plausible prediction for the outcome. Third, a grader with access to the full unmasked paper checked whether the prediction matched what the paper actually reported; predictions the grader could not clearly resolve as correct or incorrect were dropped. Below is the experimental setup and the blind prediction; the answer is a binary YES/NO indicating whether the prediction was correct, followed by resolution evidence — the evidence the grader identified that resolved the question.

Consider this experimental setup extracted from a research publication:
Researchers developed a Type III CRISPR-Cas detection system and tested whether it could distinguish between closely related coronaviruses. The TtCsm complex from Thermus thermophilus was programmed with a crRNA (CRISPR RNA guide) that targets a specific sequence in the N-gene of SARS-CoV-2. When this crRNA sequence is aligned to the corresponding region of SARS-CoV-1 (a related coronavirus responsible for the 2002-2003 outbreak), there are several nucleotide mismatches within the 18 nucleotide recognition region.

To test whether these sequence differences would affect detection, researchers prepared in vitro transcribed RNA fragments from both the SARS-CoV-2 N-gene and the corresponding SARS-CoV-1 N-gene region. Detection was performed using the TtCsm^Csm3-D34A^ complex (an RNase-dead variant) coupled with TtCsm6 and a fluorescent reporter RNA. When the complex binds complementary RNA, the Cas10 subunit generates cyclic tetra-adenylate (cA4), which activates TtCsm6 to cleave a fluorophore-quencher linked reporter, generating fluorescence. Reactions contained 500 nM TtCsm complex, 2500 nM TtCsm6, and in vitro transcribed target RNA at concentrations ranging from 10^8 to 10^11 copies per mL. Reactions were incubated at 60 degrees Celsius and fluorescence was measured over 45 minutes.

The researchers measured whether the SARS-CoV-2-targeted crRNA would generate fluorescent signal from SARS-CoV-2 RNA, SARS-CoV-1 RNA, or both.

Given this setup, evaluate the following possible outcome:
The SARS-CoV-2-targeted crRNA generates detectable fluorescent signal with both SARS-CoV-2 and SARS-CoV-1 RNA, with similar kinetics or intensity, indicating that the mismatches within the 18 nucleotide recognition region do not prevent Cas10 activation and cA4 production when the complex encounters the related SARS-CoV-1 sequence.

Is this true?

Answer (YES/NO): NO